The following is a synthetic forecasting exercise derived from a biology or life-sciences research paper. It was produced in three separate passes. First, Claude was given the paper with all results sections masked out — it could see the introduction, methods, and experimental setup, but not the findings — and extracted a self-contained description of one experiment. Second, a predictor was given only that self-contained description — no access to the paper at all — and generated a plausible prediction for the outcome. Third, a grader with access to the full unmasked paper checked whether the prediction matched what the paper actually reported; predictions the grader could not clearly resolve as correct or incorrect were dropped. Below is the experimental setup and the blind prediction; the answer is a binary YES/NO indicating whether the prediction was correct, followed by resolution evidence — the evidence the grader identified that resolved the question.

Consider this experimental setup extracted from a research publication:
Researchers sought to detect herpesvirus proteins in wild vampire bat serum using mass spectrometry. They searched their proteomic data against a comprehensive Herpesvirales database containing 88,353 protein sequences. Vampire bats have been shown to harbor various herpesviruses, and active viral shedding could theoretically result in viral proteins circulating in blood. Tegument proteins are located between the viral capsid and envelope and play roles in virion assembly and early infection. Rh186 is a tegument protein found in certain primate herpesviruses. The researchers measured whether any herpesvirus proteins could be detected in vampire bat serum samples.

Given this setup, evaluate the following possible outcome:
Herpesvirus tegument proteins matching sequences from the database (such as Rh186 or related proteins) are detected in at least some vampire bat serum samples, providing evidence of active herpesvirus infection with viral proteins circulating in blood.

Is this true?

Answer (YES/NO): YES